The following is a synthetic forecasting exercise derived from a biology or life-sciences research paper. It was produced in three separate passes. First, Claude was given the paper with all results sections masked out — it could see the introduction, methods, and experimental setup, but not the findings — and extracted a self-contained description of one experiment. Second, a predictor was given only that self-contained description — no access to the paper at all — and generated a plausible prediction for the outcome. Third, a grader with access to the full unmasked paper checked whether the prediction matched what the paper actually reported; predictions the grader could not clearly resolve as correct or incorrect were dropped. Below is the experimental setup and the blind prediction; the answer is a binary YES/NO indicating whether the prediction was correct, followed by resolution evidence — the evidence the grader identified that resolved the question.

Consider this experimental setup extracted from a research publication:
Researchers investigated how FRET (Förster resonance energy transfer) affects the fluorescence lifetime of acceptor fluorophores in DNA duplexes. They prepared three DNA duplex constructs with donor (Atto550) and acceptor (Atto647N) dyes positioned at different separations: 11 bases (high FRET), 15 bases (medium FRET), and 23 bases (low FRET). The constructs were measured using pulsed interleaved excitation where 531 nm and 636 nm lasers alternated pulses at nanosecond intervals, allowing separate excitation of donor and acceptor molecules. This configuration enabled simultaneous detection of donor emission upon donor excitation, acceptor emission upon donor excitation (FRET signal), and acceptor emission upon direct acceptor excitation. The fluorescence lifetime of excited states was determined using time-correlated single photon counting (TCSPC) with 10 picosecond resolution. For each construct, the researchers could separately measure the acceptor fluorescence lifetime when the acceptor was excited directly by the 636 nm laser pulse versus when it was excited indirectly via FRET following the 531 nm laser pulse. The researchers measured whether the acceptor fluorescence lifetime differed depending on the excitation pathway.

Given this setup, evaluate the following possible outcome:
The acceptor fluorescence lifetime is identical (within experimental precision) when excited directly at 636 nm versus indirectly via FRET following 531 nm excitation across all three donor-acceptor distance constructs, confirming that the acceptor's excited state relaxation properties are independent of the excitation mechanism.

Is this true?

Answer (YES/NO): NO